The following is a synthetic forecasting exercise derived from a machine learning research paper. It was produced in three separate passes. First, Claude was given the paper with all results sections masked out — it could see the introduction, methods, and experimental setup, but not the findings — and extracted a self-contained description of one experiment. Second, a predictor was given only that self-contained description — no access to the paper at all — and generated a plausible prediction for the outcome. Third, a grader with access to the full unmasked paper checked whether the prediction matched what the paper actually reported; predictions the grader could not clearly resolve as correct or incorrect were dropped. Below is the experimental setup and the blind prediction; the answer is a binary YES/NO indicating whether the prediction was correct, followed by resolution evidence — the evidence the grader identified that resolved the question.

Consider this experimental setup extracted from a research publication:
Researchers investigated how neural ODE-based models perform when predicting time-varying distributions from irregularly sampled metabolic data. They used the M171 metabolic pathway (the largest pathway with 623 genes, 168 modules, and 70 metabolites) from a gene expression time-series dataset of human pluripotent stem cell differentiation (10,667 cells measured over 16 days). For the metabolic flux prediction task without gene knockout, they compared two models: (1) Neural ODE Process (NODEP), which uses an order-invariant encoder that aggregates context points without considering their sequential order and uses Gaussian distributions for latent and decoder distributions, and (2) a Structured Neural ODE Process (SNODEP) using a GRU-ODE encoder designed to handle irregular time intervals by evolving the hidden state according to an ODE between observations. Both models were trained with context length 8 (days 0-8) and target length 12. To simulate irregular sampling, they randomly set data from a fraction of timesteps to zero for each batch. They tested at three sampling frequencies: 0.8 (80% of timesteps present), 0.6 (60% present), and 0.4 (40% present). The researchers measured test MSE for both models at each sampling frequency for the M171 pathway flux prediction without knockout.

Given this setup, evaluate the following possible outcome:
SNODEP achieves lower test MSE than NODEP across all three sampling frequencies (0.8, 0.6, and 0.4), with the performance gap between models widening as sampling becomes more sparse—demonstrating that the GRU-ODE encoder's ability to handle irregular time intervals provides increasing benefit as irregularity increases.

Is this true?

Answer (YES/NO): NO